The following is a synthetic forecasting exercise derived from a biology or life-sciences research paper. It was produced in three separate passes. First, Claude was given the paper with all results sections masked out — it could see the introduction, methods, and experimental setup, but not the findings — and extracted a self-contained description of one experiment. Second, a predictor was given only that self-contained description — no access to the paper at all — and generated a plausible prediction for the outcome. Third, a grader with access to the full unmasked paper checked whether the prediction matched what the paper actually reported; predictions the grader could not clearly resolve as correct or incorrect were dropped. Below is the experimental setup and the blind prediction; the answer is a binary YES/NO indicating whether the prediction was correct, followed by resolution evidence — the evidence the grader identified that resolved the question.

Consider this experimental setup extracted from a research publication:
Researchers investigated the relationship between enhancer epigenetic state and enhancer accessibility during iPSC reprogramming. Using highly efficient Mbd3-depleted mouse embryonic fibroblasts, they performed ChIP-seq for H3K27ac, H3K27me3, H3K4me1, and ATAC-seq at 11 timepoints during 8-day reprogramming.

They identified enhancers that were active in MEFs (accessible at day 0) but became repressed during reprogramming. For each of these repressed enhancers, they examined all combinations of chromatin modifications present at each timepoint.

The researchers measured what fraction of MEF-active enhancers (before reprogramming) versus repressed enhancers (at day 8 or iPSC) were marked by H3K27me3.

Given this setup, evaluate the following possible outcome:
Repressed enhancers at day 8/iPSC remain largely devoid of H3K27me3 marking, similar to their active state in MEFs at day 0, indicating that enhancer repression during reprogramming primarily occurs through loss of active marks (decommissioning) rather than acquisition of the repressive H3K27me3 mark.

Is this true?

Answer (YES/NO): YES